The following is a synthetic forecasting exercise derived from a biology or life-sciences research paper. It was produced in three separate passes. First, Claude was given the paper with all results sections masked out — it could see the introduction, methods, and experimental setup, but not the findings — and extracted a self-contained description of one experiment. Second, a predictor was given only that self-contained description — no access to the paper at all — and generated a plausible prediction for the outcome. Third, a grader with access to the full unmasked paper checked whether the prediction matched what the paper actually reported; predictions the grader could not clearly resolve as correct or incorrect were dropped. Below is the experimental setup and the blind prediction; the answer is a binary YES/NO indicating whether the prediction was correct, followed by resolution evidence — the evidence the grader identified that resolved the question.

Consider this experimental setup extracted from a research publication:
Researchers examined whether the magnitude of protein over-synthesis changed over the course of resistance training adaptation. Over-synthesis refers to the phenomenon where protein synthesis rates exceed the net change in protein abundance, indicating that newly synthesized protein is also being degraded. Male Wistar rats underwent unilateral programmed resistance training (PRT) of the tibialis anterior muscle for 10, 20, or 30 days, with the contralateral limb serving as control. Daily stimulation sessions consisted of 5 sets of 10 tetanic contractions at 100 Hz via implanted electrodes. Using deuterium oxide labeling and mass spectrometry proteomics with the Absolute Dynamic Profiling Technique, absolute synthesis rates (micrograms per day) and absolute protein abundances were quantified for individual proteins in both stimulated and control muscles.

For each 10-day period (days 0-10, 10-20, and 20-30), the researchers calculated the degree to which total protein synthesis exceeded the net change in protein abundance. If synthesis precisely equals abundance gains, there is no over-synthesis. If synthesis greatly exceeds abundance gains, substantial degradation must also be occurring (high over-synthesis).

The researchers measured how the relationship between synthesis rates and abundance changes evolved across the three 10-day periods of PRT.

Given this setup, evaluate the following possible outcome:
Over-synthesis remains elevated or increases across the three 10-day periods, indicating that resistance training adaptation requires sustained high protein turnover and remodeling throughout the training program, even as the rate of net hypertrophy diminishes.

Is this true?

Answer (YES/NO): NO